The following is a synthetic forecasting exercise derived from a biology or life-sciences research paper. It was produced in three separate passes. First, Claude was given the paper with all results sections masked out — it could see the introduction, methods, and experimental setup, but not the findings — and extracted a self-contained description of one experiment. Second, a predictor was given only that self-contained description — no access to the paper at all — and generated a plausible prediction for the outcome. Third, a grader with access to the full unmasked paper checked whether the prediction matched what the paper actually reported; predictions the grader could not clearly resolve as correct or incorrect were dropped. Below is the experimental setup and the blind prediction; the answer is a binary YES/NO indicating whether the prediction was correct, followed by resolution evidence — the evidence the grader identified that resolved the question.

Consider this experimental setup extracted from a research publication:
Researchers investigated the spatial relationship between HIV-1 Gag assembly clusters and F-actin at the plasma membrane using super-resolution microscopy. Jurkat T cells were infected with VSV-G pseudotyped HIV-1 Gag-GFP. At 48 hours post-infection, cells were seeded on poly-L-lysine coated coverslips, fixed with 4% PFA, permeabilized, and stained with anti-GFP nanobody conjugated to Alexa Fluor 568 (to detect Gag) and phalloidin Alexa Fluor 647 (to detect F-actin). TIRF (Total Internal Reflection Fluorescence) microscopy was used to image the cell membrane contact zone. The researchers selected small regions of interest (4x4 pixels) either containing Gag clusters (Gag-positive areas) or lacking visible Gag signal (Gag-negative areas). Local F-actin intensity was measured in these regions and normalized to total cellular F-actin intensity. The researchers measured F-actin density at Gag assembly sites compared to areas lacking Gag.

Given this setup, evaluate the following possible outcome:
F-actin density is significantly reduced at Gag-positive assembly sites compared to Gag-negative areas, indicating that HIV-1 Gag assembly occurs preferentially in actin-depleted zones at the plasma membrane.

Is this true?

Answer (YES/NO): NO